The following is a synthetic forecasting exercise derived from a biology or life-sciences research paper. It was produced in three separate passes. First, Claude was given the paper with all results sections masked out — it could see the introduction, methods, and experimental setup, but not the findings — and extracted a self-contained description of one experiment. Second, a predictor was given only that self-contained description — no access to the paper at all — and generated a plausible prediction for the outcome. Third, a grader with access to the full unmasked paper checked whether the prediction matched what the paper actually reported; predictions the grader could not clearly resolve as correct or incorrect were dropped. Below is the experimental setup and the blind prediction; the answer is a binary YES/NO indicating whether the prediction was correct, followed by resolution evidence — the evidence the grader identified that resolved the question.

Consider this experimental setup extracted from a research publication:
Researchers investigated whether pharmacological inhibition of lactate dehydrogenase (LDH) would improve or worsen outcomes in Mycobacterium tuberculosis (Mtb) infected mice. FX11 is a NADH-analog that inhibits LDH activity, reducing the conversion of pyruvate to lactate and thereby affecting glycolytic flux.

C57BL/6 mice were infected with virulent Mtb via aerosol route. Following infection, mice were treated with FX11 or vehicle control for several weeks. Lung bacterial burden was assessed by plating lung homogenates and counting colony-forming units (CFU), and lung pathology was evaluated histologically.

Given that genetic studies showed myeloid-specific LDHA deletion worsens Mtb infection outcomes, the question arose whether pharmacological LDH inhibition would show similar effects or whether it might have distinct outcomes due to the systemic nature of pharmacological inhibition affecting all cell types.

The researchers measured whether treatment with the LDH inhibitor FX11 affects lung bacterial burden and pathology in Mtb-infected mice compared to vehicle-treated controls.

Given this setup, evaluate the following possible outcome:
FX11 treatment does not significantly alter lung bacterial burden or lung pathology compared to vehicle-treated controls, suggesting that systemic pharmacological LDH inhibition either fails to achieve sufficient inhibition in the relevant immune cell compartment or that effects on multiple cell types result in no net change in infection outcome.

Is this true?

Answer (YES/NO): NO